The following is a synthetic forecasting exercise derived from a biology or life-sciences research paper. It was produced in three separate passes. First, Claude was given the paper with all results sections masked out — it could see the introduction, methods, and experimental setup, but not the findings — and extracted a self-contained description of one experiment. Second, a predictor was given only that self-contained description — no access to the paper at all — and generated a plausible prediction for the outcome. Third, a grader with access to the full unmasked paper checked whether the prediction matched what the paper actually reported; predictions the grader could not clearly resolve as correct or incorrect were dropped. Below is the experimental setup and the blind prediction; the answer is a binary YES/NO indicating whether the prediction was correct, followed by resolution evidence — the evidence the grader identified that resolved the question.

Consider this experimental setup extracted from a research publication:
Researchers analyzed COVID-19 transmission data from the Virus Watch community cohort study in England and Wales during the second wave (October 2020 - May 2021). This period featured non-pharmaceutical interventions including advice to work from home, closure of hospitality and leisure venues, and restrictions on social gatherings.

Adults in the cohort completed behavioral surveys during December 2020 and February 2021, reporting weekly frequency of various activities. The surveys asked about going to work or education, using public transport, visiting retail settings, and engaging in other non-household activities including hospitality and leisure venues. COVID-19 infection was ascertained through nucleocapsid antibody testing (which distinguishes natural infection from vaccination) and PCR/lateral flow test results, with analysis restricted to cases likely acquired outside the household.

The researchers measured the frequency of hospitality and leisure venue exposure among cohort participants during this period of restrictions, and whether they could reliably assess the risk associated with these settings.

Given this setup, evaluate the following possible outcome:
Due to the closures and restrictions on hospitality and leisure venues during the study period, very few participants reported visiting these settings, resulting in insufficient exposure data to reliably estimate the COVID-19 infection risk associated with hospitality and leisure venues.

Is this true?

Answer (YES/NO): YES